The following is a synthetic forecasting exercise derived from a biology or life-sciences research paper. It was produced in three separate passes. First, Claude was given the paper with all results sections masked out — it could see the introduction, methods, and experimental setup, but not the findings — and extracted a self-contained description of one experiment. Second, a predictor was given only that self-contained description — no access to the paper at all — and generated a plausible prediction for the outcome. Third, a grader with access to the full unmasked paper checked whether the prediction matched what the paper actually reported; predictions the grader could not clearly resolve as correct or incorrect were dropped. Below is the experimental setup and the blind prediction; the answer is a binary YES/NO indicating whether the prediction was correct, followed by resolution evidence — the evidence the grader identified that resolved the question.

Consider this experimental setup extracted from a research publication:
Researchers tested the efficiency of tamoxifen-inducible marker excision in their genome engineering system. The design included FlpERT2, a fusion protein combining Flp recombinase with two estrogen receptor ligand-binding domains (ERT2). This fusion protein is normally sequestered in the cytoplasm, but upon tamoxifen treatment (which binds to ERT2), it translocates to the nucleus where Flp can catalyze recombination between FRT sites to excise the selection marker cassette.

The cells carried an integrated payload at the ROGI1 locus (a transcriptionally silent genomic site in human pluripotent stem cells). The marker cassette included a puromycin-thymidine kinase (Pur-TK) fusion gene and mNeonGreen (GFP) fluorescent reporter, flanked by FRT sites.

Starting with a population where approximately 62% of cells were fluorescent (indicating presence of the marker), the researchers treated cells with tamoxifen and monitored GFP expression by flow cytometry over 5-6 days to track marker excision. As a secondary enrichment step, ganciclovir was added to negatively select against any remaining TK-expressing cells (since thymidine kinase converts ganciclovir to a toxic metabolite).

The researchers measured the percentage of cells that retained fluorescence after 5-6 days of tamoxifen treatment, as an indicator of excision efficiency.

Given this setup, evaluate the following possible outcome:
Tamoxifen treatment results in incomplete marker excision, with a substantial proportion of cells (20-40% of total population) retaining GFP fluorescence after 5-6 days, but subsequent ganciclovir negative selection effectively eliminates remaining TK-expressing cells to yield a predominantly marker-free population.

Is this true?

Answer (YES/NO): NO